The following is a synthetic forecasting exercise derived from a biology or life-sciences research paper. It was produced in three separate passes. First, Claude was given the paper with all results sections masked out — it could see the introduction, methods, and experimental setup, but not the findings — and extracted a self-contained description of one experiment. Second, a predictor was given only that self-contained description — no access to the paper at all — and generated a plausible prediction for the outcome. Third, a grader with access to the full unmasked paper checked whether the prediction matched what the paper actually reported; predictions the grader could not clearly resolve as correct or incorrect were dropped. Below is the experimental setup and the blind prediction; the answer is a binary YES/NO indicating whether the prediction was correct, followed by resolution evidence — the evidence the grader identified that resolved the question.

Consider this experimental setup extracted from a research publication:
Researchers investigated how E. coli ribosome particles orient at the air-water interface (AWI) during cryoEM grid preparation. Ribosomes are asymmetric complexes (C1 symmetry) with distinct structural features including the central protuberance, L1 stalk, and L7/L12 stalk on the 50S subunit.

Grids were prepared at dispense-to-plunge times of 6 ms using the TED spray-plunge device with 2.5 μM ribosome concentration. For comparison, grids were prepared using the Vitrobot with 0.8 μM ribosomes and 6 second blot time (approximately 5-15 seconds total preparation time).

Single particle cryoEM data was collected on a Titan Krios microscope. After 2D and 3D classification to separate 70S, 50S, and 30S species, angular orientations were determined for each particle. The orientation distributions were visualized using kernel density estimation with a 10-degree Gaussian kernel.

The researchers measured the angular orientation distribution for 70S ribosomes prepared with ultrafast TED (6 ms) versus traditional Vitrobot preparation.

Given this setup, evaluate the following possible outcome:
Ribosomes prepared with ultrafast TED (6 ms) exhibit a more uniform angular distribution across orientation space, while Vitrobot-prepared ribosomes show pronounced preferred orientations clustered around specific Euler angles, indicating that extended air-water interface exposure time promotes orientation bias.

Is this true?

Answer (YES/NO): NO